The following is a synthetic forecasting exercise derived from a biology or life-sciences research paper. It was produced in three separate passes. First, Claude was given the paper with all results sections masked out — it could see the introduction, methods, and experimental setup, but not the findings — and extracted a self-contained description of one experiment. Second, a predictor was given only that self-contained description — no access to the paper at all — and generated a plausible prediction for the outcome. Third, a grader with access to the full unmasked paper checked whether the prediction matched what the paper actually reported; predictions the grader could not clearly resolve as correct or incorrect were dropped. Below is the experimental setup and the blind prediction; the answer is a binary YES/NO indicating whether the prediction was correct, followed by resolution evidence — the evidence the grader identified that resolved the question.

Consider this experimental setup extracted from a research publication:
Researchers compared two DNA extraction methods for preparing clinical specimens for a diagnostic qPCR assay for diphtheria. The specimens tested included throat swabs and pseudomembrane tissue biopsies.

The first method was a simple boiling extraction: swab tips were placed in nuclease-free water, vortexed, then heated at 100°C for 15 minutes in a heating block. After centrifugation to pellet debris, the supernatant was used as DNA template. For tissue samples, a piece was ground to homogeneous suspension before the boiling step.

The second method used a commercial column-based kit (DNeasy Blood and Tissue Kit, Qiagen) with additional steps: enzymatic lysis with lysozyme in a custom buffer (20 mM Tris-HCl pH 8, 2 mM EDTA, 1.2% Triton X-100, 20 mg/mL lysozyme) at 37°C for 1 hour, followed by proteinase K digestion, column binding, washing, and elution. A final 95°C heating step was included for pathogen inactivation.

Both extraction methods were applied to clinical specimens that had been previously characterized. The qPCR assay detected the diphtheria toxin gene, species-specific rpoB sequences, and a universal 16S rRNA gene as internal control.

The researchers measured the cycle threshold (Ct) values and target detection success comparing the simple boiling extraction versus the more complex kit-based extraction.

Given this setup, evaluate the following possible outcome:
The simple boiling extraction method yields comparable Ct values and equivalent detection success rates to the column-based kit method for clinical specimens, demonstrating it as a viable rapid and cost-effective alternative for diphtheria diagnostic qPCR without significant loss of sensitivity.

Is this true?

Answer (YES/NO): YES